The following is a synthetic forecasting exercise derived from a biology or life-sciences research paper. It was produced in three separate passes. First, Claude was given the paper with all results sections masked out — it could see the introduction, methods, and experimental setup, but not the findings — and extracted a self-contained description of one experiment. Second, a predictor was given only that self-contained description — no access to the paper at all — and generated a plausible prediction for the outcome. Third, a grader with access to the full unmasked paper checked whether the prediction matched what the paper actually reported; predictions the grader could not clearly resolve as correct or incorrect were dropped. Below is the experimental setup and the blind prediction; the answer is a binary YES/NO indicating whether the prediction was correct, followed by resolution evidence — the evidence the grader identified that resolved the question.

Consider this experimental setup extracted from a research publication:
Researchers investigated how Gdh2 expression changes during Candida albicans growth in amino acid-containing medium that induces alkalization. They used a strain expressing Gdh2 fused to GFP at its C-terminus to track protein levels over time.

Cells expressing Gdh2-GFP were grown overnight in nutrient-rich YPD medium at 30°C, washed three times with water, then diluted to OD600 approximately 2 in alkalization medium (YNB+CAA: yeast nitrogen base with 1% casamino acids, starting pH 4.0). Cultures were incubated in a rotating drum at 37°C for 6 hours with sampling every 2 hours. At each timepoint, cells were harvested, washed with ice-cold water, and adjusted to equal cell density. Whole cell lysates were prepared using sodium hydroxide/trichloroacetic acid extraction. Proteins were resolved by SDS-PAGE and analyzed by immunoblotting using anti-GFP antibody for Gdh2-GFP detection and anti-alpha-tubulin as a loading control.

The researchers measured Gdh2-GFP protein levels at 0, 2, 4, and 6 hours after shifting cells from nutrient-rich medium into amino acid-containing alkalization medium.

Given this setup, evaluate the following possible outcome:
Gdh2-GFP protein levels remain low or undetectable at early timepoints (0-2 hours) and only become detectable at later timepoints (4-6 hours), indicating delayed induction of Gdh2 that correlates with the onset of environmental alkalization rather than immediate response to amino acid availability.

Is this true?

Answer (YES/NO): NO